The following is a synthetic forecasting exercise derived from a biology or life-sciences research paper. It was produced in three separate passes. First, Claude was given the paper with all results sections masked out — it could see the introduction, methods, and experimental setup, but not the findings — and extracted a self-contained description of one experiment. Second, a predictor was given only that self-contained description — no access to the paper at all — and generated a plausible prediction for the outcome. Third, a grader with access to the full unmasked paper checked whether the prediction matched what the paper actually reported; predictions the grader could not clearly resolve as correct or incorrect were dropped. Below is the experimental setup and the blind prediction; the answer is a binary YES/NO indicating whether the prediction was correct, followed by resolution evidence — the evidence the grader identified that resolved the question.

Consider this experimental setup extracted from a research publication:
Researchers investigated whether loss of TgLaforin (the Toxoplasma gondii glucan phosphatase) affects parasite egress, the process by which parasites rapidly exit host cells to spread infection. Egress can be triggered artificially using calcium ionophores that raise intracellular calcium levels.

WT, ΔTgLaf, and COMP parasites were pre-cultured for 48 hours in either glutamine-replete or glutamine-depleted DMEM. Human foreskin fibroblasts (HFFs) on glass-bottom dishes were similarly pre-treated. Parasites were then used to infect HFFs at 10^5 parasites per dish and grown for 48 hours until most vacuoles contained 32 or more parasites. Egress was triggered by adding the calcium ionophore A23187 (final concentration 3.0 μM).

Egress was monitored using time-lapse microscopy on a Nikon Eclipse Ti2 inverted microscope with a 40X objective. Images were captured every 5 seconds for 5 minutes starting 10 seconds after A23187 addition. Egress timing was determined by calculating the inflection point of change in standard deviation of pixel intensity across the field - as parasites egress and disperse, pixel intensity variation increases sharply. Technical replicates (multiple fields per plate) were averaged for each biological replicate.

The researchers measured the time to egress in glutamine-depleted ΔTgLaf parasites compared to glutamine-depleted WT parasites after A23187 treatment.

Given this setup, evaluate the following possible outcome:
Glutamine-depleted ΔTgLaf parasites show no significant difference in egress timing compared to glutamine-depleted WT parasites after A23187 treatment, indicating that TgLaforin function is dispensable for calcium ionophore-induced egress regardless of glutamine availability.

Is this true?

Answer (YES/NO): YES